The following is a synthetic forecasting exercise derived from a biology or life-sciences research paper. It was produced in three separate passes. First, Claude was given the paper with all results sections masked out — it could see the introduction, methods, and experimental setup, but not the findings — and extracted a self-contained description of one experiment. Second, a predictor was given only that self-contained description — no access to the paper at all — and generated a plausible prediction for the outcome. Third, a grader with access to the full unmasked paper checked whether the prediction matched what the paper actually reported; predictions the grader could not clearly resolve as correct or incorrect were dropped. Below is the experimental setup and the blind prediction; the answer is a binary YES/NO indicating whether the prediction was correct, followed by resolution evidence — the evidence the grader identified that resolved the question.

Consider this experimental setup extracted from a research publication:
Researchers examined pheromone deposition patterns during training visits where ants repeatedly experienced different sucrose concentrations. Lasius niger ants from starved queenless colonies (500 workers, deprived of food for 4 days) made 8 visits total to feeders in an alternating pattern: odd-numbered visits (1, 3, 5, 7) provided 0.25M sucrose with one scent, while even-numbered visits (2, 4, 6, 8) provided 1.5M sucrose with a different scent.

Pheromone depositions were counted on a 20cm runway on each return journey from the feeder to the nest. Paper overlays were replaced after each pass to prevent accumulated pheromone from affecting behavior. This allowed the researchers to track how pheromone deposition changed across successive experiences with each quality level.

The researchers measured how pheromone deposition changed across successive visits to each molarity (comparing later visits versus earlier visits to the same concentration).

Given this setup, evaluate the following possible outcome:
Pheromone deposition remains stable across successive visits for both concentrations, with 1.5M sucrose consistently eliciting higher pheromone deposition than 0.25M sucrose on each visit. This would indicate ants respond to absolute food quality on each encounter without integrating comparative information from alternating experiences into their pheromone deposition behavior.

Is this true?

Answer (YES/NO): NO